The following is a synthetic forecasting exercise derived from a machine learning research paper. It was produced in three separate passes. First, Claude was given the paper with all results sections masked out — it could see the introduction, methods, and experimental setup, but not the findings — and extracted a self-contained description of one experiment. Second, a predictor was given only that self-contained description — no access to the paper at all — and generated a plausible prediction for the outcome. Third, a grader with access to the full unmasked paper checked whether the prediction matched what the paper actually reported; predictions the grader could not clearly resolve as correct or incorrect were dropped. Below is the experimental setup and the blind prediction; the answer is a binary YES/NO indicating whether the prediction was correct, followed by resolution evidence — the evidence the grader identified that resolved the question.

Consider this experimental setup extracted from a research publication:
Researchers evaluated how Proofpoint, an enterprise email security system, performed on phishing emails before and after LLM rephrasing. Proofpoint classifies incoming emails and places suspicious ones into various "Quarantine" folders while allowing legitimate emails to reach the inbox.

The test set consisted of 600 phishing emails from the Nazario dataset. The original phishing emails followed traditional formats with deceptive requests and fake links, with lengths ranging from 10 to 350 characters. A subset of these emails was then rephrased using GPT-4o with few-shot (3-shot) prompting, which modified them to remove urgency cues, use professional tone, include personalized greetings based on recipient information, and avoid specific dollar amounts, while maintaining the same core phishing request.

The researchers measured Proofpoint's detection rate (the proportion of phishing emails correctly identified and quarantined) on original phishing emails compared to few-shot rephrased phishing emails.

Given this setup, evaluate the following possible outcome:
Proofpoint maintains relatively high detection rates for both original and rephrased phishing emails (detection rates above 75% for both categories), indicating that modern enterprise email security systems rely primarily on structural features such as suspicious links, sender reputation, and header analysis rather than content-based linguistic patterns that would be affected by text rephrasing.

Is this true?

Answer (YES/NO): YES